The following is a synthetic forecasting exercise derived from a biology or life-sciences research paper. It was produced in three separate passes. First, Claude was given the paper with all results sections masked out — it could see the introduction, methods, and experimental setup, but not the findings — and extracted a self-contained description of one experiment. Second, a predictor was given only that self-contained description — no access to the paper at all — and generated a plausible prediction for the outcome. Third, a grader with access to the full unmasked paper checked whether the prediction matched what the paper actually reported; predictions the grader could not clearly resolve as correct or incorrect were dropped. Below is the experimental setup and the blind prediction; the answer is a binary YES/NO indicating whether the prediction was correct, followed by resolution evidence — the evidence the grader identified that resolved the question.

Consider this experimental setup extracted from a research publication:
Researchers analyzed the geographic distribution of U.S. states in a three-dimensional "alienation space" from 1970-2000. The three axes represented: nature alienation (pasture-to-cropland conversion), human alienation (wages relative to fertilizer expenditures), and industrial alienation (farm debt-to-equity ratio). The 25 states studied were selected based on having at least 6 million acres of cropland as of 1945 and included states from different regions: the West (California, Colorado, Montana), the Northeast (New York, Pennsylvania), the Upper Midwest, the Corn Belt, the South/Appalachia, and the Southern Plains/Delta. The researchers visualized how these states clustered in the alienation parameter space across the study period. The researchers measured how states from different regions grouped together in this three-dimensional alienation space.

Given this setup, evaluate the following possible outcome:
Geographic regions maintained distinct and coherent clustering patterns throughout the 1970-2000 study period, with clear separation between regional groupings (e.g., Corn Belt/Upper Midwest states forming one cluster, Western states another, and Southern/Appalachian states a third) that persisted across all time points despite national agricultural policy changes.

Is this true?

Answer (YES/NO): NO